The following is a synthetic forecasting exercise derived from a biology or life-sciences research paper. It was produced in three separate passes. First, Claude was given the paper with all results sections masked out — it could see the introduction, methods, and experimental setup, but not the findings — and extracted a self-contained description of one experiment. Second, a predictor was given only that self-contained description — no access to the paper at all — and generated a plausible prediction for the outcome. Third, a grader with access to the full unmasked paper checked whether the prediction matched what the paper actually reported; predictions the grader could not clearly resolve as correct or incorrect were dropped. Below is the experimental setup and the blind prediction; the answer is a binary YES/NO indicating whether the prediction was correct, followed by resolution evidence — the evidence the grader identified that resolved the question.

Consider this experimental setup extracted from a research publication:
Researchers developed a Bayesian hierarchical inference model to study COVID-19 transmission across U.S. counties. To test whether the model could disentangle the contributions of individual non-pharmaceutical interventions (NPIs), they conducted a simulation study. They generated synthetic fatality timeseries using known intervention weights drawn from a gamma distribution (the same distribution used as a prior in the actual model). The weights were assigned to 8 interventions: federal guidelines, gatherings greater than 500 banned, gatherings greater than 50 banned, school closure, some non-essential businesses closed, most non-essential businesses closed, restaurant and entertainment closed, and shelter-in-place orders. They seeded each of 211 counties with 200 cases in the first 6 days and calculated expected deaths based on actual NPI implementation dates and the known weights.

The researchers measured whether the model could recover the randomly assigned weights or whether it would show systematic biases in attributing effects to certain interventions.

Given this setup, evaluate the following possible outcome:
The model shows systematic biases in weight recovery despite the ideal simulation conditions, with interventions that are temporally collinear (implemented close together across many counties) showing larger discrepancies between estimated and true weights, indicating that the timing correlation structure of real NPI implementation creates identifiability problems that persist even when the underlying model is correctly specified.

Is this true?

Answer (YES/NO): YES